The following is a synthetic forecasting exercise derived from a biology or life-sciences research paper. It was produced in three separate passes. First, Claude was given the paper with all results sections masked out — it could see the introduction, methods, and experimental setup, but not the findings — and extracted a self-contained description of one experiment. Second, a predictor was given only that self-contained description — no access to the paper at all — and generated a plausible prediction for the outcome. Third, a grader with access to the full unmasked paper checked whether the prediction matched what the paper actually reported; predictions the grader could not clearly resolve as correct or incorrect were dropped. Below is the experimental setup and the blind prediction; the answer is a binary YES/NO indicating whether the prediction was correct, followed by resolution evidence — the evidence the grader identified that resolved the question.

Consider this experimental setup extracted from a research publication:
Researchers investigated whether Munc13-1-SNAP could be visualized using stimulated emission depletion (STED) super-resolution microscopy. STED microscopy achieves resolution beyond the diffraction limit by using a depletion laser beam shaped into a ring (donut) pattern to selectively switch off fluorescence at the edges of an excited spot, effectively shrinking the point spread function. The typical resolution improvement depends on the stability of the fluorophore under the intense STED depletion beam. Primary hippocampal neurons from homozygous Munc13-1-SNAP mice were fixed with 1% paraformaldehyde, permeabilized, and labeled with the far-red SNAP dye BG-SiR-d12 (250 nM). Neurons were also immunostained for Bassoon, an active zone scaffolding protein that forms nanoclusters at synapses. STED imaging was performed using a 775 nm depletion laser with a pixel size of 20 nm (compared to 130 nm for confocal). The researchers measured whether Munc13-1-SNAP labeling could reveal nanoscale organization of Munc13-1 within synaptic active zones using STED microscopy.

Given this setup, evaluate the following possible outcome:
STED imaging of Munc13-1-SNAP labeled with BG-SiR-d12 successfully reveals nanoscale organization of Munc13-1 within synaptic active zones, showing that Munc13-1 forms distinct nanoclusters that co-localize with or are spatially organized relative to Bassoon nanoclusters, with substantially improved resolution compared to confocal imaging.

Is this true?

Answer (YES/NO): YES